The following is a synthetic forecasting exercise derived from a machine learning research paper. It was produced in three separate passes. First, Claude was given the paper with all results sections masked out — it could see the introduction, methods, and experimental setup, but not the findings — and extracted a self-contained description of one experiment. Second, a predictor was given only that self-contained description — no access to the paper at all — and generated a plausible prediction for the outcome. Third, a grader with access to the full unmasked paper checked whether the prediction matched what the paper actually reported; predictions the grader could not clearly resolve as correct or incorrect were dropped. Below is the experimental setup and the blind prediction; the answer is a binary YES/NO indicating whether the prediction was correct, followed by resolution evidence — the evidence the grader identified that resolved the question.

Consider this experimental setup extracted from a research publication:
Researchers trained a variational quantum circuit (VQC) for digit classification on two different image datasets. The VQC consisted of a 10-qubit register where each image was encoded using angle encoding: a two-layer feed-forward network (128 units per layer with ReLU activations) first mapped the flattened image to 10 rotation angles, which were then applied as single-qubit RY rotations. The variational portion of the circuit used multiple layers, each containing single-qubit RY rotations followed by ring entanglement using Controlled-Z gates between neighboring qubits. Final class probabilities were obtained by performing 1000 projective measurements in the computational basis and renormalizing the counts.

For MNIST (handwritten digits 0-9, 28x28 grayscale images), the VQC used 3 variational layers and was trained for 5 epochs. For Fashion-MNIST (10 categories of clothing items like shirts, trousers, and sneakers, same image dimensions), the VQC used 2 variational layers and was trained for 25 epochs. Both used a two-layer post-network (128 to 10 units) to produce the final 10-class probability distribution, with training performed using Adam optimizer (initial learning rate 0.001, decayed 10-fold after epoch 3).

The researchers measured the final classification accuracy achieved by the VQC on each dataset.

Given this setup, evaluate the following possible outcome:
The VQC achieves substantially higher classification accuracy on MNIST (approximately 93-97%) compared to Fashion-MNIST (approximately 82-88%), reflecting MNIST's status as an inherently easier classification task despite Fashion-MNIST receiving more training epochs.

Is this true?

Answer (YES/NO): NO